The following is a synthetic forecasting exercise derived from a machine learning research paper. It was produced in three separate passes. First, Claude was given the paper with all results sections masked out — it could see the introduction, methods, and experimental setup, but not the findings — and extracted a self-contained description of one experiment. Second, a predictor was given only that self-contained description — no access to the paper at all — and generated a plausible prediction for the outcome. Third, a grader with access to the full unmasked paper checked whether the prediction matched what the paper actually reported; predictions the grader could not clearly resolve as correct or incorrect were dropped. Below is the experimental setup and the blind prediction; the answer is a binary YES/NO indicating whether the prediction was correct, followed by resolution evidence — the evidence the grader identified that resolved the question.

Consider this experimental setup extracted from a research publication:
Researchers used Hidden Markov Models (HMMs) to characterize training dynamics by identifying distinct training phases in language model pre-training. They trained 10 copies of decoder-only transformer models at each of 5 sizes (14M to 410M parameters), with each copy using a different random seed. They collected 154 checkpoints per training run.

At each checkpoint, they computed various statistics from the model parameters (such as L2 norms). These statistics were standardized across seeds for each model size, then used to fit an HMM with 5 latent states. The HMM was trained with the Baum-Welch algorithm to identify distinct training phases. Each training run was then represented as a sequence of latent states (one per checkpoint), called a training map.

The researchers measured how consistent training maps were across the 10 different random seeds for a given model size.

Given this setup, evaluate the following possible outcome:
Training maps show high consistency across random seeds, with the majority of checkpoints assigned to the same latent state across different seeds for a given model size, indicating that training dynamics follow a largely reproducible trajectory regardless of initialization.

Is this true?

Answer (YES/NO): YES